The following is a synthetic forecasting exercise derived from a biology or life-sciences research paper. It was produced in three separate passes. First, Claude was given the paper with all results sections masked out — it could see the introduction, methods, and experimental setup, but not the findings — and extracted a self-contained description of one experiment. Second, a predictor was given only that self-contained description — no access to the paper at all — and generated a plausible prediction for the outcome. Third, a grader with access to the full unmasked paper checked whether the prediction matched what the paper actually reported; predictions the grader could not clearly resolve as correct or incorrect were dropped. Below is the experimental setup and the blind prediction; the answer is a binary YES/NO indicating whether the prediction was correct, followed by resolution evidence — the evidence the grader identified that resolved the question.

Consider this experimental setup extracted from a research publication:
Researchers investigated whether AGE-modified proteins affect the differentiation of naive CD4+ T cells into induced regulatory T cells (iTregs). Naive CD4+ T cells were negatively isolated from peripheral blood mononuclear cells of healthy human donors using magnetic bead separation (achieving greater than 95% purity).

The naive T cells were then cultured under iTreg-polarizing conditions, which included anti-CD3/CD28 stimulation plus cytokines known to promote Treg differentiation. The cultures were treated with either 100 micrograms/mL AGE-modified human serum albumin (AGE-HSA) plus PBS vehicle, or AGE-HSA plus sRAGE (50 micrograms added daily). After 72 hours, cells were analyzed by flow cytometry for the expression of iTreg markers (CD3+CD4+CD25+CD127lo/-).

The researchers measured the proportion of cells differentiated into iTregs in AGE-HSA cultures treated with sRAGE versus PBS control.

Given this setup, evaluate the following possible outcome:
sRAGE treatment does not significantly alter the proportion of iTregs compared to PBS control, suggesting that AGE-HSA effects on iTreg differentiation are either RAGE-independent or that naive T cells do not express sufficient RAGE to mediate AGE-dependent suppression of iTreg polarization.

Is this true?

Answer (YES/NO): NO